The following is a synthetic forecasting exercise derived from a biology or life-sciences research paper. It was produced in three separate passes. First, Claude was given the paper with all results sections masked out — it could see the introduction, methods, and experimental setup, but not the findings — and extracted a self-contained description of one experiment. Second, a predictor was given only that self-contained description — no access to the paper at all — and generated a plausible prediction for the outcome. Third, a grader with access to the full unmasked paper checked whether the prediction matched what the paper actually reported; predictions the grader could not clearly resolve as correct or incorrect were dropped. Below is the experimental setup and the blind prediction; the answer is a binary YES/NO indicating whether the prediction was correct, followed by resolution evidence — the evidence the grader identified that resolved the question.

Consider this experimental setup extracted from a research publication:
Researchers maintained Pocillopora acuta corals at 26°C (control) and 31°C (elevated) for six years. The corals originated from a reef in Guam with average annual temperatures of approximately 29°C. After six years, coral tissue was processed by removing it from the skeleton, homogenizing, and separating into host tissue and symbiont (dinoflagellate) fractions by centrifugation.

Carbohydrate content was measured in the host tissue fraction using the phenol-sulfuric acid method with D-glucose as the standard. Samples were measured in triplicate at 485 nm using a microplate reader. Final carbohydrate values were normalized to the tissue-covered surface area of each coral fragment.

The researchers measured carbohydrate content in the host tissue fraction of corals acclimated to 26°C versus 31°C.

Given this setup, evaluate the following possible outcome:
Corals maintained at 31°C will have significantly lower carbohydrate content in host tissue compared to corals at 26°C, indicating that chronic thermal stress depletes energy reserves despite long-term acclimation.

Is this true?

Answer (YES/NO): NO